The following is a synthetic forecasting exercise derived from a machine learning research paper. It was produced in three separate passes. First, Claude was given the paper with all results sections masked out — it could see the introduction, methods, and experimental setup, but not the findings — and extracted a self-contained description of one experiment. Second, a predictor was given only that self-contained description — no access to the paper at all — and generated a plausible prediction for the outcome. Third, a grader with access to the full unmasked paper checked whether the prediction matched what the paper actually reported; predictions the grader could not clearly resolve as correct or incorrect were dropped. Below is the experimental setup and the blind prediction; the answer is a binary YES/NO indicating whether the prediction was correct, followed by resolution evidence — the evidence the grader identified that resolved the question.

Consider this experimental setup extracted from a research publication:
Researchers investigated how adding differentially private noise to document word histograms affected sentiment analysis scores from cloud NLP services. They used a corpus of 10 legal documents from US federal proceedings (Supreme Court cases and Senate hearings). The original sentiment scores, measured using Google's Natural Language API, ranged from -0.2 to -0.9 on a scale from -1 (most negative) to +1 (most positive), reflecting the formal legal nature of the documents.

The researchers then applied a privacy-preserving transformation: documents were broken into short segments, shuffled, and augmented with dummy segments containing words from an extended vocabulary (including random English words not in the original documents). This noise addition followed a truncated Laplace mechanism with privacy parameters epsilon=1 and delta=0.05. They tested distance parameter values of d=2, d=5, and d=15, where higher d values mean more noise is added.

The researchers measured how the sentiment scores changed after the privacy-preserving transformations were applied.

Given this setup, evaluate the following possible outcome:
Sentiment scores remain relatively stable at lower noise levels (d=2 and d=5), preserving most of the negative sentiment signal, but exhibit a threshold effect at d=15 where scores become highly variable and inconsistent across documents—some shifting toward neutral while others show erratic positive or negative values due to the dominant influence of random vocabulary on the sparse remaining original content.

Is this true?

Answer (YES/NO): NO